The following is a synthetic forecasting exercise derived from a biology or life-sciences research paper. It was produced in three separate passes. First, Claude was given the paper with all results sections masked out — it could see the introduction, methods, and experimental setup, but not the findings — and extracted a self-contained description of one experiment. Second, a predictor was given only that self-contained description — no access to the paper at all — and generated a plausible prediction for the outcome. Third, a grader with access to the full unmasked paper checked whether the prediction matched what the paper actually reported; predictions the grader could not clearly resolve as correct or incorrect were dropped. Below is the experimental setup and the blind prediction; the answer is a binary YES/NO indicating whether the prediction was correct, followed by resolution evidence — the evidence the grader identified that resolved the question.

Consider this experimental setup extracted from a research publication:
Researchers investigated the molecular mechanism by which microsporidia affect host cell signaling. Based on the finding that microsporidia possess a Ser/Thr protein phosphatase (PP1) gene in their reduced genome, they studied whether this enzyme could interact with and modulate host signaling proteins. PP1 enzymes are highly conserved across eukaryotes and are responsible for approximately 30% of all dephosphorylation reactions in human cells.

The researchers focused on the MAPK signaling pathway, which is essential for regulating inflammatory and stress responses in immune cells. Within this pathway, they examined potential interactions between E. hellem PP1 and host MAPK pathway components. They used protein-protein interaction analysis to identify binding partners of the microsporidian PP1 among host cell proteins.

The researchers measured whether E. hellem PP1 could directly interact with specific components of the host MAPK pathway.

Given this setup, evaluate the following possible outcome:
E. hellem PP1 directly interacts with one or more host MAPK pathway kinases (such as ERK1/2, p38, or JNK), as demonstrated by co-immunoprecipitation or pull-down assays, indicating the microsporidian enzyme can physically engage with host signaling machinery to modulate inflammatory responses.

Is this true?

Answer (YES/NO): YES